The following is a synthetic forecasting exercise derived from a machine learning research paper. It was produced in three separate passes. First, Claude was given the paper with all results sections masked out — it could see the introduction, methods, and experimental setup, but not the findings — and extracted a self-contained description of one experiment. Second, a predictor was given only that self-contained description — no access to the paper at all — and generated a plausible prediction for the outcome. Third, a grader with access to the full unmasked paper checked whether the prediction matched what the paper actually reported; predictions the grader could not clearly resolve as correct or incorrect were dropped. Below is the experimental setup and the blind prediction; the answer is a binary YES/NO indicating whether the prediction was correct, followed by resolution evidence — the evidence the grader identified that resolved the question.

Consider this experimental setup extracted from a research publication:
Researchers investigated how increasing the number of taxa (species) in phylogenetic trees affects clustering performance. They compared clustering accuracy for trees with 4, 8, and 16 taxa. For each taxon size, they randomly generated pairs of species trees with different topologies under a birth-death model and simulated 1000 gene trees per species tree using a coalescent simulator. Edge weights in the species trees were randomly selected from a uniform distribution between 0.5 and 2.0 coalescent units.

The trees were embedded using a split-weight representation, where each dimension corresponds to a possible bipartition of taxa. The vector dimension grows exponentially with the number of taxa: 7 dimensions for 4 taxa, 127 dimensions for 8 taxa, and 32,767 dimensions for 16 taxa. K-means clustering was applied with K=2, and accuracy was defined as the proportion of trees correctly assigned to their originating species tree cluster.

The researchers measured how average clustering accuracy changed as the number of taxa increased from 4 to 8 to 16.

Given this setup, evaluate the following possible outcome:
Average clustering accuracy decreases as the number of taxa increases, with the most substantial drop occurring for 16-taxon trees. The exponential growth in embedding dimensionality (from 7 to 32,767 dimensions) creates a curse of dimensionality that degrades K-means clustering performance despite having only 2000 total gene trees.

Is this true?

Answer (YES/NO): NO